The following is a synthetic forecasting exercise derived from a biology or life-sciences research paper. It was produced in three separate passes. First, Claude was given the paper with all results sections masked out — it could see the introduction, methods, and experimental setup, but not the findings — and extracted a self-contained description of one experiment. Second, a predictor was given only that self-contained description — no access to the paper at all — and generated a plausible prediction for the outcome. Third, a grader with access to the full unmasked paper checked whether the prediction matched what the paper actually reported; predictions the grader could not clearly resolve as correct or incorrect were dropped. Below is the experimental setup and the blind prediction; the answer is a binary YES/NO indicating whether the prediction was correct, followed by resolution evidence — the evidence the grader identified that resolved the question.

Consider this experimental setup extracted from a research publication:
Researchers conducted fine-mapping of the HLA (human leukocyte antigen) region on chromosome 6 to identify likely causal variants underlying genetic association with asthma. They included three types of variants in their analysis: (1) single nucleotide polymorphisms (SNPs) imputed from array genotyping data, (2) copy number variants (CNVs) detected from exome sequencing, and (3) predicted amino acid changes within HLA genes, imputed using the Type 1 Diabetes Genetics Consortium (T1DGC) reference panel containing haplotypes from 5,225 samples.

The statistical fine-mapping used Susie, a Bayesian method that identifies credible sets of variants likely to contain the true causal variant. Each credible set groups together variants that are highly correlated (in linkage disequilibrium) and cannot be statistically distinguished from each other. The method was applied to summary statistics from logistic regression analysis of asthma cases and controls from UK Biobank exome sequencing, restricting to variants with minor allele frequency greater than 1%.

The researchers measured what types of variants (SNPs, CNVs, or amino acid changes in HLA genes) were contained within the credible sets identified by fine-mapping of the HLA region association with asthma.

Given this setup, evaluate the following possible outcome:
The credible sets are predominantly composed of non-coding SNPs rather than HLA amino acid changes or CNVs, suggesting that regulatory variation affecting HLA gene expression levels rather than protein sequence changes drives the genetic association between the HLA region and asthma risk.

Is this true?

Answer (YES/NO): NO